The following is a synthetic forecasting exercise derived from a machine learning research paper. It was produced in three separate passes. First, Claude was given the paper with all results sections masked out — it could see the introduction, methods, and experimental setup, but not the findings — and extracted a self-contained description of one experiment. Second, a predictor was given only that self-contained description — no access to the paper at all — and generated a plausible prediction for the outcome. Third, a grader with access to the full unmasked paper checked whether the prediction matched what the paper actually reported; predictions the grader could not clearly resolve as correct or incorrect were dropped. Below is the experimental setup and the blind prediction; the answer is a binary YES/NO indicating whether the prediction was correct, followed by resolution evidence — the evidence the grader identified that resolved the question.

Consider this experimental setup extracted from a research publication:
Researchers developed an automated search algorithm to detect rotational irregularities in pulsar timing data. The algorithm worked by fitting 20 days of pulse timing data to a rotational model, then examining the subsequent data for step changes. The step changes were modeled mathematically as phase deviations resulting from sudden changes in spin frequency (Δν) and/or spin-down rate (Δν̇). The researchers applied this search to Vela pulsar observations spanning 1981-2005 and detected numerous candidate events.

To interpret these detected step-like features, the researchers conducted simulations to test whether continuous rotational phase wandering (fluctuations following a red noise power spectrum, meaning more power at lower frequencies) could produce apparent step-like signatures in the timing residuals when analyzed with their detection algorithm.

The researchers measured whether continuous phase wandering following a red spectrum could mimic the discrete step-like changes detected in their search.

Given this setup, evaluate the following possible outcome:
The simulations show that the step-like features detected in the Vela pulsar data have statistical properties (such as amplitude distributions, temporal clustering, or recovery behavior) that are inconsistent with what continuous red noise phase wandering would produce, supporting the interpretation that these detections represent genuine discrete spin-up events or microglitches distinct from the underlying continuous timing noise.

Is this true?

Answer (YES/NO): NO